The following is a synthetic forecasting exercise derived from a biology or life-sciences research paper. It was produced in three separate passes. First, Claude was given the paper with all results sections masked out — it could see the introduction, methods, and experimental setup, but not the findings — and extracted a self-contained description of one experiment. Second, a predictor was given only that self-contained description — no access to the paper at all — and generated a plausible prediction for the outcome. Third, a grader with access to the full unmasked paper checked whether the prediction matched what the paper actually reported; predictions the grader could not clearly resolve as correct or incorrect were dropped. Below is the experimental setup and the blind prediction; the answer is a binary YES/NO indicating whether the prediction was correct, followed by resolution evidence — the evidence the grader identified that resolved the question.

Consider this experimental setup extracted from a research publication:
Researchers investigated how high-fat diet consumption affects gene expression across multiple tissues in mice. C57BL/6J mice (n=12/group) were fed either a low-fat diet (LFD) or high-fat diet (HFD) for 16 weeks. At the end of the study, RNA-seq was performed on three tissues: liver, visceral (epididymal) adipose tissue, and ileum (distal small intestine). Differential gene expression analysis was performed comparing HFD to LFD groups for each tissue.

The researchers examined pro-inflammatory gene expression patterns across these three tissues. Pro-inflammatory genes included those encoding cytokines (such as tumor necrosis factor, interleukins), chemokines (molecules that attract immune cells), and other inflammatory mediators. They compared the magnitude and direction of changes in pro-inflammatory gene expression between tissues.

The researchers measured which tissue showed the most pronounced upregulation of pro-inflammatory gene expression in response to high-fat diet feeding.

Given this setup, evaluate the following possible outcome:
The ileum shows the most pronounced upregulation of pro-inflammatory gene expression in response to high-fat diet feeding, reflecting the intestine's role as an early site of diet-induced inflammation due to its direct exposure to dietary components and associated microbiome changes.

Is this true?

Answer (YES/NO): NO